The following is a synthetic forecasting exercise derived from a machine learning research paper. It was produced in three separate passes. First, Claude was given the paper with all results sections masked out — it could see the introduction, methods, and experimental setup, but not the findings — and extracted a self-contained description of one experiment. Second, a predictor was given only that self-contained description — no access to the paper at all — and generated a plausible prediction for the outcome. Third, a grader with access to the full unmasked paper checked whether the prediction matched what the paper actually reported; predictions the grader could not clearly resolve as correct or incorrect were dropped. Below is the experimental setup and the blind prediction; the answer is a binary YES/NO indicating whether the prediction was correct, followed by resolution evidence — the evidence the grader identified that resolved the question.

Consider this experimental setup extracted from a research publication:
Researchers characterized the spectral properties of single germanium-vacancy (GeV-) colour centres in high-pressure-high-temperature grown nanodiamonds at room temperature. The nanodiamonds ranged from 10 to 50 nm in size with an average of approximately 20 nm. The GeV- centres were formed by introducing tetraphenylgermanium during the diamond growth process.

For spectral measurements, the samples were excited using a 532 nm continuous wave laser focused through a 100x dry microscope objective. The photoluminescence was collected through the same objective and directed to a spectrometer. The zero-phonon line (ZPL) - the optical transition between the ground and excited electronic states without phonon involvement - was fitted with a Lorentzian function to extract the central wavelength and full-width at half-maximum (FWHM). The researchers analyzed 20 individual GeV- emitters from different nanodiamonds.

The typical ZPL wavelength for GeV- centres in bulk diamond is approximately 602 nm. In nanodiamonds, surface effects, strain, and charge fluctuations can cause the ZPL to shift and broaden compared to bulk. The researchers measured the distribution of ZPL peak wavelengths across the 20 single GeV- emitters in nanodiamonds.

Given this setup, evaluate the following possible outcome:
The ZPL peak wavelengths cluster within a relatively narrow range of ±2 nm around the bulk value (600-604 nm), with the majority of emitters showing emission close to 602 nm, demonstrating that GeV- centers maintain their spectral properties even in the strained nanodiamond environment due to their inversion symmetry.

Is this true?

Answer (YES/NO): NO